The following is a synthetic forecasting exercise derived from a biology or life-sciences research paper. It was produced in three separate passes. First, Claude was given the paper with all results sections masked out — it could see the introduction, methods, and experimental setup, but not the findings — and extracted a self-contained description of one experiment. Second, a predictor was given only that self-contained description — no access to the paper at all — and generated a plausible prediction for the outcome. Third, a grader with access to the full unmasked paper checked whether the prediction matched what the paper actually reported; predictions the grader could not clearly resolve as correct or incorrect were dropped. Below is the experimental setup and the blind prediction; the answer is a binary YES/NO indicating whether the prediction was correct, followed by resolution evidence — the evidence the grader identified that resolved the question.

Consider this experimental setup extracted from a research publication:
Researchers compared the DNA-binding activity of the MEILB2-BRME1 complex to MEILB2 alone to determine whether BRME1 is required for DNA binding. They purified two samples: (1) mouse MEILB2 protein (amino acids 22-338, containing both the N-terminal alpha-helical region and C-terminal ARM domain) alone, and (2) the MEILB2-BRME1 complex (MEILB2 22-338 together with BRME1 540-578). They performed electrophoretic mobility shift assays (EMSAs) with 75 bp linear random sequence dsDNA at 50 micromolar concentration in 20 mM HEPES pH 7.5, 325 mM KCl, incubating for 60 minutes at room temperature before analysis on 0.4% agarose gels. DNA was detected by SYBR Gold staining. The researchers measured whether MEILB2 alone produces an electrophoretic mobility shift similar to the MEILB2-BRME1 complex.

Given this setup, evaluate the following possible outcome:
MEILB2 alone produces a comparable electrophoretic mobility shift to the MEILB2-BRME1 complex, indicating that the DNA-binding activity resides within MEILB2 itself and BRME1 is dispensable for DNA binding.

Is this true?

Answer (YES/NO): NO